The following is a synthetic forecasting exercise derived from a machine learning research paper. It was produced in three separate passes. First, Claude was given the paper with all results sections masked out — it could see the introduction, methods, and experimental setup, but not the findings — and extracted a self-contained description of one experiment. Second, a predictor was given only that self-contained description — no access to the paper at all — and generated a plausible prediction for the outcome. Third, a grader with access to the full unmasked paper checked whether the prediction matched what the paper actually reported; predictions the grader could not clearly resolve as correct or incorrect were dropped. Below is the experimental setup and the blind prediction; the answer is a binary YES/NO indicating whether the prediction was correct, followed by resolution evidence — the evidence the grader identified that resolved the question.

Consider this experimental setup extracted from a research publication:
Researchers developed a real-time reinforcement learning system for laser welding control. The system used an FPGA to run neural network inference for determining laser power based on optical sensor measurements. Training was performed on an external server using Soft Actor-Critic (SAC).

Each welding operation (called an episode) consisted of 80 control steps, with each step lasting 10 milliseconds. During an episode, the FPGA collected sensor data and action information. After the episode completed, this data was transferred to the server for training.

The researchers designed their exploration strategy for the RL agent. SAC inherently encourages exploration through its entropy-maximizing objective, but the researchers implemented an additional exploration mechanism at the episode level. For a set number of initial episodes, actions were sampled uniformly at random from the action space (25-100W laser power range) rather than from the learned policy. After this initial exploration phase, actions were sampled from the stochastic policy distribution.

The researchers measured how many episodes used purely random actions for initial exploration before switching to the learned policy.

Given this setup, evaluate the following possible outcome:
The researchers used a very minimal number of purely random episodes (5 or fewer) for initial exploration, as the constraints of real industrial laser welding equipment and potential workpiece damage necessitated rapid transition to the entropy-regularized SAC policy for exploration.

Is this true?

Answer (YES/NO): NO